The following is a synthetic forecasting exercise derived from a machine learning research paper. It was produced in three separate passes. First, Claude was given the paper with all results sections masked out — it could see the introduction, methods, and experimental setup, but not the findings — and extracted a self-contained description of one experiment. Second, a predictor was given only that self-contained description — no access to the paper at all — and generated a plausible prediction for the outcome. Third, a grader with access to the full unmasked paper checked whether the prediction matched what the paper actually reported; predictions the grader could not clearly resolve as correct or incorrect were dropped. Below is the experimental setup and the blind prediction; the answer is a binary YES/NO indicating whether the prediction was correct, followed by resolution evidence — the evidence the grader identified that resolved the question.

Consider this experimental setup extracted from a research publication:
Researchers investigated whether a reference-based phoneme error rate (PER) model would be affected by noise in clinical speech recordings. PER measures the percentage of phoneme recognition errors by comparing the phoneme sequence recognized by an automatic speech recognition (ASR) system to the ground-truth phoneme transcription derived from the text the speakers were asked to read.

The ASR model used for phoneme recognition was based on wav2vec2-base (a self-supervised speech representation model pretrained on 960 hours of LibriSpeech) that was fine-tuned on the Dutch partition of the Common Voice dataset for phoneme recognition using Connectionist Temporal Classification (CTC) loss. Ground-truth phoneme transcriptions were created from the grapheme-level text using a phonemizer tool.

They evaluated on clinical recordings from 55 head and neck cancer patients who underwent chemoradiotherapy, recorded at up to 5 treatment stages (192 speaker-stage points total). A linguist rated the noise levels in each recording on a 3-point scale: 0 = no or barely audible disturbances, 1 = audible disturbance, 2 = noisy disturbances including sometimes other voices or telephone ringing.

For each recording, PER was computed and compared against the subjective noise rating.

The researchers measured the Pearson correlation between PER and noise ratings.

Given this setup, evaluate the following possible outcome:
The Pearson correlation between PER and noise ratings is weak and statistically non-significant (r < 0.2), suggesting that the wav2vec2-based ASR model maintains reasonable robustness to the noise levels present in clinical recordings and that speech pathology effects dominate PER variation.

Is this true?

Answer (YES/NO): NO